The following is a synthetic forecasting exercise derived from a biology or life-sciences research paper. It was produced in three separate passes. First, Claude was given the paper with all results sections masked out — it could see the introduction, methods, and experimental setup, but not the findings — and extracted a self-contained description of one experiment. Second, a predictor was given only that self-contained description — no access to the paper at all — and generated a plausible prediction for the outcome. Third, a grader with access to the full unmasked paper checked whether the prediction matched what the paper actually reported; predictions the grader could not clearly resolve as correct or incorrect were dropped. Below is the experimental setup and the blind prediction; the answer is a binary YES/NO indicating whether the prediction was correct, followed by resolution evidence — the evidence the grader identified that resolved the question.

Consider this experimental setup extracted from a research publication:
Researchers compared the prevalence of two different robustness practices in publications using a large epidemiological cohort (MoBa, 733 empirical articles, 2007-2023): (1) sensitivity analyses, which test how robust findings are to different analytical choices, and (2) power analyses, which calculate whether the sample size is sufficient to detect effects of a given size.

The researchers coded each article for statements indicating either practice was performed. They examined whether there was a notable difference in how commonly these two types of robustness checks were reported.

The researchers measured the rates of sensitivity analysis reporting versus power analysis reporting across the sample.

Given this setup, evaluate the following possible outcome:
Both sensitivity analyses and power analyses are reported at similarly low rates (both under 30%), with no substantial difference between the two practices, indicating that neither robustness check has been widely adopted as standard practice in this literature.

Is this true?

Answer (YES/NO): NO